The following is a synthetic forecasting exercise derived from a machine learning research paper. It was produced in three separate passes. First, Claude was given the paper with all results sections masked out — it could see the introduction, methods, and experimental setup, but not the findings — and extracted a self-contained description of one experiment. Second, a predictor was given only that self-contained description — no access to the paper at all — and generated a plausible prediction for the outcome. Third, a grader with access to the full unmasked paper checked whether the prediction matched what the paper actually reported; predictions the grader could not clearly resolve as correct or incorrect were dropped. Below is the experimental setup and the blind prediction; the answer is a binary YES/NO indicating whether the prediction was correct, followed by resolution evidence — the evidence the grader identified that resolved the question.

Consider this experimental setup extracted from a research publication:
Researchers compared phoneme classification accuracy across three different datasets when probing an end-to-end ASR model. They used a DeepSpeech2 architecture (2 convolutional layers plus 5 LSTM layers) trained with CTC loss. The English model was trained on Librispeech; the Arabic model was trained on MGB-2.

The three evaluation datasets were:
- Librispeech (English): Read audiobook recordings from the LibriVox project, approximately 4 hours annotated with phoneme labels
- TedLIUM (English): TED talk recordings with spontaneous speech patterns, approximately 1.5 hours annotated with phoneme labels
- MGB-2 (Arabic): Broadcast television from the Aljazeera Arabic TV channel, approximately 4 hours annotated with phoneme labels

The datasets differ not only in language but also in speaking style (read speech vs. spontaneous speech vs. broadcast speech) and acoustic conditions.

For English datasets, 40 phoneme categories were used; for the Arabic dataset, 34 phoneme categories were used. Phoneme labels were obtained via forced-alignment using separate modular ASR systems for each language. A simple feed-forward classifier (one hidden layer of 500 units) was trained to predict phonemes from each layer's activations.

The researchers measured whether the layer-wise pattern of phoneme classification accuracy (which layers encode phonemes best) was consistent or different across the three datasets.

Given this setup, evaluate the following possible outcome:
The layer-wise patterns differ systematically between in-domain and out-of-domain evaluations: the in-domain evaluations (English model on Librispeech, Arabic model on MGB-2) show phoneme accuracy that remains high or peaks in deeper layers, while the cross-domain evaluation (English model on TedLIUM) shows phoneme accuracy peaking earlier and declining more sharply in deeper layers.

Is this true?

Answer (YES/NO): NO